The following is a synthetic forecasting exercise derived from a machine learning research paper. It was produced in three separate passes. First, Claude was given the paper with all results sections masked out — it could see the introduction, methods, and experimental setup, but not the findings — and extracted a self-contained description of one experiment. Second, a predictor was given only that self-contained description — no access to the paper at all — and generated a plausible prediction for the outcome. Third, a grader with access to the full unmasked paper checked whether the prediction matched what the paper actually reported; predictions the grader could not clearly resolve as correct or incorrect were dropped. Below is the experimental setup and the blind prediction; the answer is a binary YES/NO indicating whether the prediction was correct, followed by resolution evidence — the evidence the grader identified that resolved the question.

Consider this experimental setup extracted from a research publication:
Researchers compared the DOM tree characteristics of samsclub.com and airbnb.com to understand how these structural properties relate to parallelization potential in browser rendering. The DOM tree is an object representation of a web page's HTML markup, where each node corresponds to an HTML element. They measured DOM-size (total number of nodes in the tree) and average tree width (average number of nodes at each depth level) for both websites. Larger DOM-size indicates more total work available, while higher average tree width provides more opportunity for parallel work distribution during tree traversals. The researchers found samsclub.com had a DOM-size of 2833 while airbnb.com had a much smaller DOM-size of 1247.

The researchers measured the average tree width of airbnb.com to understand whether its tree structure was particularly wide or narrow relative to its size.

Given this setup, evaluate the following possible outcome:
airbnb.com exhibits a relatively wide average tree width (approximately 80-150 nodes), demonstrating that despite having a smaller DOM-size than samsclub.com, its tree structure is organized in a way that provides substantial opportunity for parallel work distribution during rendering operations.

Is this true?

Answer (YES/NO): NO